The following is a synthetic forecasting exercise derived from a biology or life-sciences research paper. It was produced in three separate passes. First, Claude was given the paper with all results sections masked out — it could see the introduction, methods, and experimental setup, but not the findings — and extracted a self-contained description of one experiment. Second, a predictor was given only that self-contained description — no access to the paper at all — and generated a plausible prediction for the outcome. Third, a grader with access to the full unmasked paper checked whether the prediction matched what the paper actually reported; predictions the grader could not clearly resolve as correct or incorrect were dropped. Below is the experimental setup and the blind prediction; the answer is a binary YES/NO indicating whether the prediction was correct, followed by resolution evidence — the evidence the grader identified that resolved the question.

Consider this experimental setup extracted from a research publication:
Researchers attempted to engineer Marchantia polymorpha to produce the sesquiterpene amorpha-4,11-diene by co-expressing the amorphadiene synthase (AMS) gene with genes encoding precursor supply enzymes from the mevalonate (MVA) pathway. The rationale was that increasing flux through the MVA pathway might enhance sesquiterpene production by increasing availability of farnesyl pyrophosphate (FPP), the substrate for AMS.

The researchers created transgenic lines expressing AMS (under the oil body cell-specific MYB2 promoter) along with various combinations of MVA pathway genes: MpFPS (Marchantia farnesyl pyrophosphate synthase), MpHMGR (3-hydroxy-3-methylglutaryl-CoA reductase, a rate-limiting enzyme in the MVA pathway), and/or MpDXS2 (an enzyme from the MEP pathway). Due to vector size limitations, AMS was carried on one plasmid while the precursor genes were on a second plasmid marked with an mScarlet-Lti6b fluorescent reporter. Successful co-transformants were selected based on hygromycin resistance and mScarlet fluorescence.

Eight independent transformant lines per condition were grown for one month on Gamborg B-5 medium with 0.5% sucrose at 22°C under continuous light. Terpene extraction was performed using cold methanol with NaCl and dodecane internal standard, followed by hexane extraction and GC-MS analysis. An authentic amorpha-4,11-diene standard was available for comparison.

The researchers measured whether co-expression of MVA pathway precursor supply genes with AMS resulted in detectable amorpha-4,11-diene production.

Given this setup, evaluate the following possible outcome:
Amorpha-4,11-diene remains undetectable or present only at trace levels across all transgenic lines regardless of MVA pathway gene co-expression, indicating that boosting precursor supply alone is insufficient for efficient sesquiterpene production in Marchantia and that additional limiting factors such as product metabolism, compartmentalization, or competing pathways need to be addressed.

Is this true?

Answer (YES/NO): YES